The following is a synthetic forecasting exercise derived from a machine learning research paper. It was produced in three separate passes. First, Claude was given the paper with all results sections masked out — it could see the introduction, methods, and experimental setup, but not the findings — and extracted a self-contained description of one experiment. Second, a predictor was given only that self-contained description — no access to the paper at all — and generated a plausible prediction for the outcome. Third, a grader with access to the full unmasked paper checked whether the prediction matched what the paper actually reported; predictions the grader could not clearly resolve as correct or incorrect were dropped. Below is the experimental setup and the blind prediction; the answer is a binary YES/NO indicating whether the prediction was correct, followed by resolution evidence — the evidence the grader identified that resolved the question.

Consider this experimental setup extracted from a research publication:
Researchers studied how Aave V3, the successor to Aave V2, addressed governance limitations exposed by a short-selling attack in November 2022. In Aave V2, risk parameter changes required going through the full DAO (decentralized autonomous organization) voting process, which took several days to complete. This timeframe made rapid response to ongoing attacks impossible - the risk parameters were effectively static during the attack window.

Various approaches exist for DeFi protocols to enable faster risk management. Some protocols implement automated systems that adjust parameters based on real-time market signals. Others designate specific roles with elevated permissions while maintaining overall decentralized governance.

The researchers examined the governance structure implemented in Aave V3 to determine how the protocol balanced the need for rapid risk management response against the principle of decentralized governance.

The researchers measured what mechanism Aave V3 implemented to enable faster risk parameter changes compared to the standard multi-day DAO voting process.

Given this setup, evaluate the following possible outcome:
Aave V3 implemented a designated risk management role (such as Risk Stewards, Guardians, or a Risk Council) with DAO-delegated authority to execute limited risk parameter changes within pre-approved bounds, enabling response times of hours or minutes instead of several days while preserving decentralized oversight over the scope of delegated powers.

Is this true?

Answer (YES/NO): YES